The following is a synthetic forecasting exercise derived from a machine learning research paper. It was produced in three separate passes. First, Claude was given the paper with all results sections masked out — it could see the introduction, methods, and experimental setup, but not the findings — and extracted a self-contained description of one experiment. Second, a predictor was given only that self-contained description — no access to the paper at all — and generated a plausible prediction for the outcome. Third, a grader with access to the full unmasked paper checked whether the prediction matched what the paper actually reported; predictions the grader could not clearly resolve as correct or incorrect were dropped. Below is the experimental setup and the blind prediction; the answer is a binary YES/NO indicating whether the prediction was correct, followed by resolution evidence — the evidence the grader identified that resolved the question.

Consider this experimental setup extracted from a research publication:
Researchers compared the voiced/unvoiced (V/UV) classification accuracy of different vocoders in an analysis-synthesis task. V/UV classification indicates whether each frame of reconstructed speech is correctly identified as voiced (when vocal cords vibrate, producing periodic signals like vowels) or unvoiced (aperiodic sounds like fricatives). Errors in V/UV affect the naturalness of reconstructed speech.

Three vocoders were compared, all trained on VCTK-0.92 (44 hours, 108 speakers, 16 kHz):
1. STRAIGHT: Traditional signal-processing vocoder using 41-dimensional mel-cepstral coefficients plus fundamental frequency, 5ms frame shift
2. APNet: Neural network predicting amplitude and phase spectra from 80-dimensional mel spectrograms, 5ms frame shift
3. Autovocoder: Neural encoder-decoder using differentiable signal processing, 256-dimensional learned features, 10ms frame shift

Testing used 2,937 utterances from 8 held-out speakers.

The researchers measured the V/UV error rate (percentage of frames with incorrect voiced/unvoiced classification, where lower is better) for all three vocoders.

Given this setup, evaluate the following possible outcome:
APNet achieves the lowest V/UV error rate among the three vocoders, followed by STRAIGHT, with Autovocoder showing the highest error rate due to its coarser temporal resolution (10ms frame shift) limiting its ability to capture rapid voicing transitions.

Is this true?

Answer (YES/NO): YES